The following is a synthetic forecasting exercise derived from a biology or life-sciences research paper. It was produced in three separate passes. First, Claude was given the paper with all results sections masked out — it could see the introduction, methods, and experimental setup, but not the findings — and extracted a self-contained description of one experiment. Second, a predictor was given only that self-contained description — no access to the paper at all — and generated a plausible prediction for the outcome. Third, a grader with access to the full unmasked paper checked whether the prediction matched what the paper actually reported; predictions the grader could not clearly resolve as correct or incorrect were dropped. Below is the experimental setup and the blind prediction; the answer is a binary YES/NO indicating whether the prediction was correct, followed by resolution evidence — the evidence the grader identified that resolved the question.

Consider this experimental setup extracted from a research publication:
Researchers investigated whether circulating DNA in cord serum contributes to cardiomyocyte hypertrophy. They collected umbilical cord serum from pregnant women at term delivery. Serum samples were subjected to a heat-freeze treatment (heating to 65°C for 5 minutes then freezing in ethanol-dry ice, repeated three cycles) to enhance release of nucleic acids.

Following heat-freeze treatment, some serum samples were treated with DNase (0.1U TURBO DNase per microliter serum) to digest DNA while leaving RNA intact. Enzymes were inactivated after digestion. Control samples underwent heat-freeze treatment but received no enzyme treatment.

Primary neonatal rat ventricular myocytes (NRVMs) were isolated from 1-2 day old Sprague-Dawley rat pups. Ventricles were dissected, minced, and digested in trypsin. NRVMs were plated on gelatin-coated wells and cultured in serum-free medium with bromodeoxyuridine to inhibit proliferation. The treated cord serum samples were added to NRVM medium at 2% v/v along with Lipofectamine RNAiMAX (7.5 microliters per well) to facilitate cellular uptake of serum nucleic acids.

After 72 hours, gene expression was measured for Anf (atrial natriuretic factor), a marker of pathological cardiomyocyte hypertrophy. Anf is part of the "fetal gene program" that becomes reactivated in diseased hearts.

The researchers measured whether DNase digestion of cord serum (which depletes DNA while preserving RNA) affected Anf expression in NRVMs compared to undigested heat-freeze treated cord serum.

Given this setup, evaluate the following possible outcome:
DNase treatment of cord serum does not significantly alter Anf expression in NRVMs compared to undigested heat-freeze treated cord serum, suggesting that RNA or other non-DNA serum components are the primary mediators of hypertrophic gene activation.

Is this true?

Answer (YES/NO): NO